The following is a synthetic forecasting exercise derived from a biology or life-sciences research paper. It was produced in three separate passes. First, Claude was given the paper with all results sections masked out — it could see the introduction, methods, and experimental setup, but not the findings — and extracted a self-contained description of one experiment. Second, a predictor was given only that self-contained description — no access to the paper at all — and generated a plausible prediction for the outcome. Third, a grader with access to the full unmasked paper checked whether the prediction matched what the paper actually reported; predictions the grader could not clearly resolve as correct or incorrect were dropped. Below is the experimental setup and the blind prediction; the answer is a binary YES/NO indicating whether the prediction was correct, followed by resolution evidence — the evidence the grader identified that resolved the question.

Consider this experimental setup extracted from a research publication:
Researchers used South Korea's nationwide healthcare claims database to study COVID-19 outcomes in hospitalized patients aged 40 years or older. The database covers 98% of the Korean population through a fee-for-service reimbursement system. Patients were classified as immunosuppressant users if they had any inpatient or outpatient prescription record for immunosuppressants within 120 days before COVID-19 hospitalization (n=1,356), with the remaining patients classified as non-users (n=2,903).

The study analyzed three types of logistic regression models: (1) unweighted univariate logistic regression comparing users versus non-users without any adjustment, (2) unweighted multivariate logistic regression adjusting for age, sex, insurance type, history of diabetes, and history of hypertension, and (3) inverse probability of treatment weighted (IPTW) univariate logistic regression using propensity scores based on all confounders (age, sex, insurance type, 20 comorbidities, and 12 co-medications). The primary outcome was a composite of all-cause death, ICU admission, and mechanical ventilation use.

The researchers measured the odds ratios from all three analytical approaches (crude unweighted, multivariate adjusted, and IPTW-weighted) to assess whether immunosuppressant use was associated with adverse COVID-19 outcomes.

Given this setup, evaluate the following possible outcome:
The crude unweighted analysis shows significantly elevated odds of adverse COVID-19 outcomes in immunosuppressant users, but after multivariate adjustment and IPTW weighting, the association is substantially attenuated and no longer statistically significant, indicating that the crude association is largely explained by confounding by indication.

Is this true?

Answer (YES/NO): NO